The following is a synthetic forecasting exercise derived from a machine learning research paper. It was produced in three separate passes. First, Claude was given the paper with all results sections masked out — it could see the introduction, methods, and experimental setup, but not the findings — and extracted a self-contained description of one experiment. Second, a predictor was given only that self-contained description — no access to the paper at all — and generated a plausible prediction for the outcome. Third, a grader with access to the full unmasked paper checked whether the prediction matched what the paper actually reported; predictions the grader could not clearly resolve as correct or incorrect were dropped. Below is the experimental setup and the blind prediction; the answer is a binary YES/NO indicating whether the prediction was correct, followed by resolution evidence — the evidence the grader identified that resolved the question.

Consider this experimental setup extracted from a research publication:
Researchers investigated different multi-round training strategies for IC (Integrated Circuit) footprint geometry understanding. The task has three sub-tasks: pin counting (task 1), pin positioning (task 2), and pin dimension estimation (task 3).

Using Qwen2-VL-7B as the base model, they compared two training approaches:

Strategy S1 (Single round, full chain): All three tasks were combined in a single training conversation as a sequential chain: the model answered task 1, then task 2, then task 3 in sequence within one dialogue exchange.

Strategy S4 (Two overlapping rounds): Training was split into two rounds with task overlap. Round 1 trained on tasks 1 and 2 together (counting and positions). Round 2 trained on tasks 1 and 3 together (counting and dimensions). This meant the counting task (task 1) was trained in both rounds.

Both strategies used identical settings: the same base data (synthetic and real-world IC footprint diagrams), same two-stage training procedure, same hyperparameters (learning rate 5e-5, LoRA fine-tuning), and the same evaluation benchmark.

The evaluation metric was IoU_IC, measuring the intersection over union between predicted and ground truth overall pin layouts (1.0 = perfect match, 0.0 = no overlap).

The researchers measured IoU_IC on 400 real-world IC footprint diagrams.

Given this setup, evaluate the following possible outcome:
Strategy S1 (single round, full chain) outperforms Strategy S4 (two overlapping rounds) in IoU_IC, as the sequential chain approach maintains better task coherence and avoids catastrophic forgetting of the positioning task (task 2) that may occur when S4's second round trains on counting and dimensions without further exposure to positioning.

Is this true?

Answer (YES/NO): YES